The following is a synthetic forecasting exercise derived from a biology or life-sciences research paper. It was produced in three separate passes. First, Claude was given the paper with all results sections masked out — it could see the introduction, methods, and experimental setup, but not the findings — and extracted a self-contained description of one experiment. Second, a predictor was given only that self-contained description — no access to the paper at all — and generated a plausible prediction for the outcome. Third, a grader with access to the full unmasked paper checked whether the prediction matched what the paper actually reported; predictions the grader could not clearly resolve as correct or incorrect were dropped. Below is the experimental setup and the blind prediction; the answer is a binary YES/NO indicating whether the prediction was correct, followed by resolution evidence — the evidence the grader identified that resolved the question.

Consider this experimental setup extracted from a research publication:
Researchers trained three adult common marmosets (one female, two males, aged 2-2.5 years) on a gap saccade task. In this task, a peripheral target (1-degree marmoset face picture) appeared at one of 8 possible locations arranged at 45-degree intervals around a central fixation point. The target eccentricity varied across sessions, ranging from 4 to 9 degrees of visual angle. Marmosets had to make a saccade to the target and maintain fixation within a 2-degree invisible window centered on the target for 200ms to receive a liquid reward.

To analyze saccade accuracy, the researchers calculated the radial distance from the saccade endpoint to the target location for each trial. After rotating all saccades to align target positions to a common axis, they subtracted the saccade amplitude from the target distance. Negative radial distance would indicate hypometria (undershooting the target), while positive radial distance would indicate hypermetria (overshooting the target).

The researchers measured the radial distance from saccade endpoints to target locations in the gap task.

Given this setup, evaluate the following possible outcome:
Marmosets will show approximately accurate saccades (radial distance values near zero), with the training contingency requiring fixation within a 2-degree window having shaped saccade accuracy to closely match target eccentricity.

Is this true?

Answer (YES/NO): NO